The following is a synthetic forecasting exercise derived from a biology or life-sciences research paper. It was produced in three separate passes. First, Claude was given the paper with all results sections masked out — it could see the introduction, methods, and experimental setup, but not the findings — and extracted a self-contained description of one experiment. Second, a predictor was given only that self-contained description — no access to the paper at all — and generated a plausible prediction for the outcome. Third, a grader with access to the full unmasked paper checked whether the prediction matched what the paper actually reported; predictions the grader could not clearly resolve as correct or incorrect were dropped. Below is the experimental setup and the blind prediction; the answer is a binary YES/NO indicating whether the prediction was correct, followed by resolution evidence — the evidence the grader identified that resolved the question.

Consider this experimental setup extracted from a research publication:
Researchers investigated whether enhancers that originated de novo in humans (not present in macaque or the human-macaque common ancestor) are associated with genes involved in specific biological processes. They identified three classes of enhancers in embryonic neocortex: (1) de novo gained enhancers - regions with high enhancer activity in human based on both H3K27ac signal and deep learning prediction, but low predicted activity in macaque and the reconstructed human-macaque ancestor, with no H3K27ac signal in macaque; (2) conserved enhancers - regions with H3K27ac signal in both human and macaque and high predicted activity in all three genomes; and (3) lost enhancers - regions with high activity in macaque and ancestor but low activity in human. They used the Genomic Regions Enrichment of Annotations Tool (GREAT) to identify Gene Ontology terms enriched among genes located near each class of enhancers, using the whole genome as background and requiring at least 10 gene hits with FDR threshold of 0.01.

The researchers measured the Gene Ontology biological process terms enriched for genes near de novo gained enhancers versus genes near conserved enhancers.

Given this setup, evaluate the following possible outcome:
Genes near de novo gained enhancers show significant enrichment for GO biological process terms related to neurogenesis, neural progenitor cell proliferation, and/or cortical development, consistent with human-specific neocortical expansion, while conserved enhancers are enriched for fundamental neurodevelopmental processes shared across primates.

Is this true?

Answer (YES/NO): YES